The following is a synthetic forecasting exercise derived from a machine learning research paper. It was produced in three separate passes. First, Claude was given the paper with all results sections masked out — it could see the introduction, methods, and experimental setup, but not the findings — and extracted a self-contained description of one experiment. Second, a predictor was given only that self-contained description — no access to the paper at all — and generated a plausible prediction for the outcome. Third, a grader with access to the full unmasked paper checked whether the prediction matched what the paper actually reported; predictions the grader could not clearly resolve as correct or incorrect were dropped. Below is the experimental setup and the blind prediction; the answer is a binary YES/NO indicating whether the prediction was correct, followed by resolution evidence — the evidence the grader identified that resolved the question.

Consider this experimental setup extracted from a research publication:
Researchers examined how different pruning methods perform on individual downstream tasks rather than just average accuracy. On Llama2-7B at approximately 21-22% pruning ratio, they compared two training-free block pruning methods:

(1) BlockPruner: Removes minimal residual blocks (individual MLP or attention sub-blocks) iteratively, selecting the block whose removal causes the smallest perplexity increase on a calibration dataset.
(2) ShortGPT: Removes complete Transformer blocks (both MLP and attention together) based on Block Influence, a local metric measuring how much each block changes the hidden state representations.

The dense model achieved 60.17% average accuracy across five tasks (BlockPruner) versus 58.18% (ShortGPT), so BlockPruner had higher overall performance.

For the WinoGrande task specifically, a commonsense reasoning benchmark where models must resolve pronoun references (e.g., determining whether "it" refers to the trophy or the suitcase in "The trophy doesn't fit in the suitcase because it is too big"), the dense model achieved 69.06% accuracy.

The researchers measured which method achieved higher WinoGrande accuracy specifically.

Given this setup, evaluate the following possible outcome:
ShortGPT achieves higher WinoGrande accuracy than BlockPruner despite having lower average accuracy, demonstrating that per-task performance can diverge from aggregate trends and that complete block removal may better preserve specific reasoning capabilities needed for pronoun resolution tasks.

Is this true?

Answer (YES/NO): YES